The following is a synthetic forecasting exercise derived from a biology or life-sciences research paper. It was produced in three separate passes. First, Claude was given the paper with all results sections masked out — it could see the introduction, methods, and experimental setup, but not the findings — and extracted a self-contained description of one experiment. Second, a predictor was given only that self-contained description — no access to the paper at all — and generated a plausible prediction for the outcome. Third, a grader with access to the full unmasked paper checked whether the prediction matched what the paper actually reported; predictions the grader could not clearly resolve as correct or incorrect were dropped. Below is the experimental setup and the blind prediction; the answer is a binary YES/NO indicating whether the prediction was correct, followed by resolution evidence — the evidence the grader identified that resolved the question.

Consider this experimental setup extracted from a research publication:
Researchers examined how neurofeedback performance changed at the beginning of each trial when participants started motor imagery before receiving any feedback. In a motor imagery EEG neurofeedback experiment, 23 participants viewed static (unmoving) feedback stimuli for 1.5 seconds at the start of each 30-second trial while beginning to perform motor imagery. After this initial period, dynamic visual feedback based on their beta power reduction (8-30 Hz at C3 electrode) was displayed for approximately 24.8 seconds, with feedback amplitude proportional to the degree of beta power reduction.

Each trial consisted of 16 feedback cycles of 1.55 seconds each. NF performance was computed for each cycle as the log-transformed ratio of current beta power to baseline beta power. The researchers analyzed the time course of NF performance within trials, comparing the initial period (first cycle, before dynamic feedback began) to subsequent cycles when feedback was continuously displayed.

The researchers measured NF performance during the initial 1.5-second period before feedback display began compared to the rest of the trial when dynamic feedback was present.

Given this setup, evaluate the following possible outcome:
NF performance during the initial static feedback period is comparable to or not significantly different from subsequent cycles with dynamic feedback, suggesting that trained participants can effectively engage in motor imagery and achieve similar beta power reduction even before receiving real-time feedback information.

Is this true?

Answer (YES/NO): NO